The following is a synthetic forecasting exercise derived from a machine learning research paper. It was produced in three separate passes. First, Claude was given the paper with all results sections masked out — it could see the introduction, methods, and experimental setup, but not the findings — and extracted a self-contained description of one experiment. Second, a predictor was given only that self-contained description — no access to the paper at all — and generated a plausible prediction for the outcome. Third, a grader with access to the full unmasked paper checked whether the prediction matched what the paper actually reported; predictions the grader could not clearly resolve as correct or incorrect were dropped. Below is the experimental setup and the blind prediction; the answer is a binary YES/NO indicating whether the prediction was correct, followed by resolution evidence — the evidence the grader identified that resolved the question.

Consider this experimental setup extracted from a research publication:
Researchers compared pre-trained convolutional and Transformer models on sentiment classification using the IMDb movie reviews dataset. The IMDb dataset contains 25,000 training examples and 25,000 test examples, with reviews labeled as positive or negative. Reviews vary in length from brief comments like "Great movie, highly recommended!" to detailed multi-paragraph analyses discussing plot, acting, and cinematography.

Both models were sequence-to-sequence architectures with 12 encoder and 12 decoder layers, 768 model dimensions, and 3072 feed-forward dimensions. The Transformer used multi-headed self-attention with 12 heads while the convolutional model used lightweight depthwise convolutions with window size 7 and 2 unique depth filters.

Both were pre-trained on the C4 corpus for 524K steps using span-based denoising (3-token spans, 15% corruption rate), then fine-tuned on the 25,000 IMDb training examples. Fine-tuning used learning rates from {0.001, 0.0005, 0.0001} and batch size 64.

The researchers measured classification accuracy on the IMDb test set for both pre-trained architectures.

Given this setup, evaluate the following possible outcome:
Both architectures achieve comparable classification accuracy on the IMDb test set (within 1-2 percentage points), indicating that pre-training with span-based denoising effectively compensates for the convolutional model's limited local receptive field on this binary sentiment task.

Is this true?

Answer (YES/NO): YES